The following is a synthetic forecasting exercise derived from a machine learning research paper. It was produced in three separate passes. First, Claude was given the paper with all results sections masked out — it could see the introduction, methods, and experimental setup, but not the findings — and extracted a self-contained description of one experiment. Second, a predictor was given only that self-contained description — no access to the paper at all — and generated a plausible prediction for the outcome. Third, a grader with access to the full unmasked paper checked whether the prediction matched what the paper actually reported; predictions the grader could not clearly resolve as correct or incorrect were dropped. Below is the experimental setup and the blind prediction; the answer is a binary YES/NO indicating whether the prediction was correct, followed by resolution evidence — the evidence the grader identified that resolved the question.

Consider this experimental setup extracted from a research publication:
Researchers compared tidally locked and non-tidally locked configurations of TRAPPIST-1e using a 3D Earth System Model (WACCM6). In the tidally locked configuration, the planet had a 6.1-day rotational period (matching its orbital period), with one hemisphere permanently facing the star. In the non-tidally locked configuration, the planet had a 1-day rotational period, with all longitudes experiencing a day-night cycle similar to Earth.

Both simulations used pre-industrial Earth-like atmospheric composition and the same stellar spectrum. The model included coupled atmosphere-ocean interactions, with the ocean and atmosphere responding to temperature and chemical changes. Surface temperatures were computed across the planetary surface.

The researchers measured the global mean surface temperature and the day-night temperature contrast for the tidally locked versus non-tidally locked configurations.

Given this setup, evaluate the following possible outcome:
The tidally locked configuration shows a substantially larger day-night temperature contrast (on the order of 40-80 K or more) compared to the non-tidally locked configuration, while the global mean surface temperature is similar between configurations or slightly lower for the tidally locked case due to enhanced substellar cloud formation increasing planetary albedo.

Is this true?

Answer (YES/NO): NO